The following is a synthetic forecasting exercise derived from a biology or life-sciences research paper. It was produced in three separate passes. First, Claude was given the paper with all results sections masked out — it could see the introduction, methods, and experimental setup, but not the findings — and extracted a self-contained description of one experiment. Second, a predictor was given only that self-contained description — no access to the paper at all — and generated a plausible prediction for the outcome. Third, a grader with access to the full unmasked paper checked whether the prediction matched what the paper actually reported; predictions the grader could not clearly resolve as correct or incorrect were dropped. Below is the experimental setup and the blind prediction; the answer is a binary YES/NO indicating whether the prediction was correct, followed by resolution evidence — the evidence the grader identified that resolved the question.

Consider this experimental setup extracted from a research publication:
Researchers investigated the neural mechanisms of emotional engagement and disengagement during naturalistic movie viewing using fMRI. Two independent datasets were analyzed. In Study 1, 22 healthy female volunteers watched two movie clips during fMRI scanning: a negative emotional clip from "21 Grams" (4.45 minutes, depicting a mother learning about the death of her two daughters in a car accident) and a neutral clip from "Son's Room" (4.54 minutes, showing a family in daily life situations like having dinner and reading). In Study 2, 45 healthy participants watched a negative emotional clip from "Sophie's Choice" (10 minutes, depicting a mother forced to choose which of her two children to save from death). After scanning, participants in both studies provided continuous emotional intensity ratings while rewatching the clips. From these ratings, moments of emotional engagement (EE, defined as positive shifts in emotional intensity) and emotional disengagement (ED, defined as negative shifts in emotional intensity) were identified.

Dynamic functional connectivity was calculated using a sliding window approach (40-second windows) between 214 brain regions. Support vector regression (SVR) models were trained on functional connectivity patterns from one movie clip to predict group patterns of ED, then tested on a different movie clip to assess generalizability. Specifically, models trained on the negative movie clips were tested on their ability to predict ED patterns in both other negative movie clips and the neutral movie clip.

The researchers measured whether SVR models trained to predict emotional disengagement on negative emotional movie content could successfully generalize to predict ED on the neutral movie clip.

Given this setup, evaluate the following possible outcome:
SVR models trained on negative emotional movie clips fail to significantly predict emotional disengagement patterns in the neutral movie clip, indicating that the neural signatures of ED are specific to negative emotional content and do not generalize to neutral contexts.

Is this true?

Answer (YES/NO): YES